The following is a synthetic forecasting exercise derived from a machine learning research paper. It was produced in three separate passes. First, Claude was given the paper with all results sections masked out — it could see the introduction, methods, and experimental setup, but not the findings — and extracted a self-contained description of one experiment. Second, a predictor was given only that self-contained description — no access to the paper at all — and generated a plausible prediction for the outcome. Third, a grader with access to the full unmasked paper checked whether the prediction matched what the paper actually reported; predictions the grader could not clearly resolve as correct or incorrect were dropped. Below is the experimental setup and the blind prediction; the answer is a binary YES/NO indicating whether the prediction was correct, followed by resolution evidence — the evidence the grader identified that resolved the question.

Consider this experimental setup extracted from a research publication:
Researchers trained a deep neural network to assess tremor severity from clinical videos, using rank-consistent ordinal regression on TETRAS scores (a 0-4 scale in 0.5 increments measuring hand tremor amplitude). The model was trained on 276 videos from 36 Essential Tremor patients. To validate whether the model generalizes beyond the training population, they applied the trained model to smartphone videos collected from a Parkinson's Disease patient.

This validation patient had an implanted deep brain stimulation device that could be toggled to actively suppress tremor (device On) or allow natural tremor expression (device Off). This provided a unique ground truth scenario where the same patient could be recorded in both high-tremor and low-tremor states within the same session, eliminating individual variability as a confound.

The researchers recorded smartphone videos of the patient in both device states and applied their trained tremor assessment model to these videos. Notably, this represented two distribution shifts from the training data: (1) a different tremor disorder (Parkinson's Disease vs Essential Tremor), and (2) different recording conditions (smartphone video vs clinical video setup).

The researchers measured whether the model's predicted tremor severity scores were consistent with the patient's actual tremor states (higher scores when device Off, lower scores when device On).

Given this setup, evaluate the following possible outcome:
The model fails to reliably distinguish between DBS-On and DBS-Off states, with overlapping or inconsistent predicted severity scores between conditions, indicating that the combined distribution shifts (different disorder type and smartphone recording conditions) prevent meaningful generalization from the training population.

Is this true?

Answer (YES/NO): NO